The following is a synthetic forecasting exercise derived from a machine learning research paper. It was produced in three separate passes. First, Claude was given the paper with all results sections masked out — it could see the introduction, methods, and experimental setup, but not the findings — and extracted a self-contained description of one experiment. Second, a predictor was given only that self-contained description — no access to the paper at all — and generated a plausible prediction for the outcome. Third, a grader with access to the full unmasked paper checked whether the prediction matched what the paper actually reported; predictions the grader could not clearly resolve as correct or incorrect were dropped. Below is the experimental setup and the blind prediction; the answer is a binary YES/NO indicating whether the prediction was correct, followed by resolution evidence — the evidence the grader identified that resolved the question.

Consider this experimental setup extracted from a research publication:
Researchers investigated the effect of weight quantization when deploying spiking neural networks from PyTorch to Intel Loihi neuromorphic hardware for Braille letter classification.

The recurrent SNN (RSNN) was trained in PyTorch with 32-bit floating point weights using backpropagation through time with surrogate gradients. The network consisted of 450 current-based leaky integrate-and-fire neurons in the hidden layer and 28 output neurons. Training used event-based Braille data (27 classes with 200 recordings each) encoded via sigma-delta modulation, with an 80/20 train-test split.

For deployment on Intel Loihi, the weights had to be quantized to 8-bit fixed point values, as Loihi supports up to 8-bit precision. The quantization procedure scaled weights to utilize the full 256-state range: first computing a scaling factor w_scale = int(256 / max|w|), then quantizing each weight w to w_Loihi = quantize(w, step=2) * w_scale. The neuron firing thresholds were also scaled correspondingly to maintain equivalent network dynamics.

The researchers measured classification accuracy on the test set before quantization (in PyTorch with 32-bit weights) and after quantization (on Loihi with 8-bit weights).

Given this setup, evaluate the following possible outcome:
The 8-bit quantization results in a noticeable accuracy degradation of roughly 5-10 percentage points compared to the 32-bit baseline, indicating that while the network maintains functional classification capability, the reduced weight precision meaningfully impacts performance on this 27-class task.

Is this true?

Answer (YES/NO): NO